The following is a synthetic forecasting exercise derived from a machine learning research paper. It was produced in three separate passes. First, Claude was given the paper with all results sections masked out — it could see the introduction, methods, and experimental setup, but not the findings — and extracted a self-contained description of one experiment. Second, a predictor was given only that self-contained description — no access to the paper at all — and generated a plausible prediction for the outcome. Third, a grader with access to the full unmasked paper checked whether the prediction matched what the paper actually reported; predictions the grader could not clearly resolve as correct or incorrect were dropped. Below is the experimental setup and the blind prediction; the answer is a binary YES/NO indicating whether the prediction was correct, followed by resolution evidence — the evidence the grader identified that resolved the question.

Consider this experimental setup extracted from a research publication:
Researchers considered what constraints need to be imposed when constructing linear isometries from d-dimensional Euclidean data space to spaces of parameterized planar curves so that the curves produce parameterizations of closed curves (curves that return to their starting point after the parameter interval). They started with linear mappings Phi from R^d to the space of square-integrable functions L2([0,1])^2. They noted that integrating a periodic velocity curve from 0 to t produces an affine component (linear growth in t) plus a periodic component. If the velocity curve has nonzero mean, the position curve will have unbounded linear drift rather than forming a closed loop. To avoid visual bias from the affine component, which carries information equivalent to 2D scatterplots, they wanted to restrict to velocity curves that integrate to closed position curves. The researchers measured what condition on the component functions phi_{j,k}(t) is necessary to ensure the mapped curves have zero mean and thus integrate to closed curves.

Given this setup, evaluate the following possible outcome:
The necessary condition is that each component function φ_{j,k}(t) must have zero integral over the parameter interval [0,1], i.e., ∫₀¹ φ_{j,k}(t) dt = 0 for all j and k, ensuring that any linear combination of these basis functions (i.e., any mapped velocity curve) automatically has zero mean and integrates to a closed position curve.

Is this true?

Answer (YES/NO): YES